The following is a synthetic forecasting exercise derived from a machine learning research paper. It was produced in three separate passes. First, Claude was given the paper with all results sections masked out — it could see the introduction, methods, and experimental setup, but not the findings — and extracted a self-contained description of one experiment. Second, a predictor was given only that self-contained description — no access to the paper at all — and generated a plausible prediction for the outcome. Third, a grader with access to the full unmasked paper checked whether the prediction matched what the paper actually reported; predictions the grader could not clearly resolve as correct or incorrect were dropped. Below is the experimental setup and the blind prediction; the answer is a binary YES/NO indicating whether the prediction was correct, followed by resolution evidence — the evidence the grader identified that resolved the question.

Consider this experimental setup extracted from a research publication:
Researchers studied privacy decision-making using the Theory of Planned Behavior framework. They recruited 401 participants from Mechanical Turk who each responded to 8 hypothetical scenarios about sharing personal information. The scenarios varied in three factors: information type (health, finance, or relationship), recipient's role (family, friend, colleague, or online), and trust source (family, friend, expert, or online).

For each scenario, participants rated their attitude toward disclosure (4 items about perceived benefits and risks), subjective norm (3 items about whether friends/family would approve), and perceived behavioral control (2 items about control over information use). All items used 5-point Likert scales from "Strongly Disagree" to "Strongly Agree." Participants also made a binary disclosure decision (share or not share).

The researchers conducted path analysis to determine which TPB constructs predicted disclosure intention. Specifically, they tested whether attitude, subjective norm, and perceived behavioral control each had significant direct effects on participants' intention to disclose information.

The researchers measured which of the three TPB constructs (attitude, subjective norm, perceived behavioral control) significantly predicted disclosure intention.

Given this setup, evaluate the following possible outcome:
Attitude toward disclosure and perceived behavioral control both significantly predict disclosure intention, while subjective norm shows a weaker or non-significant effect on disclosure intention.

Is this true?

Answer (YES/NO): NO